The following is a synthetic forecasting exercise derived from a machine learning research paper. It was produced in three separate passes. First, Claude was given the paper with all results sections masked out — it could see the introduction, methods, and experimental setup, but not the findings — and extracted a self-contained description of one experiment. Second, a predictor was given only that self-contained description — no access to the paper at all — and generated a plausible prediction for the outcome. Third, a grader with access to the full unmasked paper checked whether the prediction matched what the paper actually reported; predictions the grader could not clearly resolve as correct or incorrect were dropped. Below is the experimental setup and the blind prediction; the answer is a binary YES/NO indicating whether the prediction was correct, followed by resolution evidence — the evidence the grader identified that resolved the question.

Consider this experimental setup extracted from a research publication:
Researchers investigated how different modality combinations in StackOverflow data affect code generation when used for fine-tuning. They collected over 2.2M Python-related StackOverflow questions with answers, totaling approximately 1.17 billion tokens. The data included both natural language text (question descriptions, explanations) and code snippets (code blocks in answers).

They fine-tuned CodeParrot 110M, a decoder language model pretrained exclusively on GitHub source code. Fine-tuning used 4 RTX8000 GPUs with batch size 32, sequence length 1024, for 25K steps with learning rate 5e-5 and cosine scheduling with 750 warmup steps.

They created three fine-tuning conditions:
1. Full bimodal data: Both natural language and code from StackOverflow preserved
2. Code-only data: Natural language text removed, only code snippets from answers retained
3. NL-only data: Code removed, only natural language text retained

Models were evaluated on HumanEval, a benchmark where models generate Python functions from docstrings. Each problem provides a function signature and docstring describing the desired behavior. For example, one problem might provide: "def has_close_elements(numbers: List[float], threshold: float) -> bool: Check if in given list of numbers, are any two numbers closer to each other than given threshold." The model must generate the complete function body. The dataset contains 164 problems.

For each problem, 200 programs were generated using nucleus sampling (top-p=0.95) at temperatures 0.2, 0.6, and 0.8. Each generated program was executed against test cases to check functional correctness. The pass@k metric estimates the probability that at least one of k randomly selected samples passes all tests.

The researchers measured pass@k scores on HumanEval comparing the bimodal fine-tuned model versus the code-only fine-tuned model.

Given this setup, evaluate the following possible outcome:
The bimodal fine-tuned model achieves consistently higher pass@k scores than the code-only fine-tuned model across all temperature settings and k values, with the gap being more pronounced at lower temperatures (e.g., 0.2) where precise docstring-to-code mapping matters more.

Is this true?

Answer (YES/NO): NO